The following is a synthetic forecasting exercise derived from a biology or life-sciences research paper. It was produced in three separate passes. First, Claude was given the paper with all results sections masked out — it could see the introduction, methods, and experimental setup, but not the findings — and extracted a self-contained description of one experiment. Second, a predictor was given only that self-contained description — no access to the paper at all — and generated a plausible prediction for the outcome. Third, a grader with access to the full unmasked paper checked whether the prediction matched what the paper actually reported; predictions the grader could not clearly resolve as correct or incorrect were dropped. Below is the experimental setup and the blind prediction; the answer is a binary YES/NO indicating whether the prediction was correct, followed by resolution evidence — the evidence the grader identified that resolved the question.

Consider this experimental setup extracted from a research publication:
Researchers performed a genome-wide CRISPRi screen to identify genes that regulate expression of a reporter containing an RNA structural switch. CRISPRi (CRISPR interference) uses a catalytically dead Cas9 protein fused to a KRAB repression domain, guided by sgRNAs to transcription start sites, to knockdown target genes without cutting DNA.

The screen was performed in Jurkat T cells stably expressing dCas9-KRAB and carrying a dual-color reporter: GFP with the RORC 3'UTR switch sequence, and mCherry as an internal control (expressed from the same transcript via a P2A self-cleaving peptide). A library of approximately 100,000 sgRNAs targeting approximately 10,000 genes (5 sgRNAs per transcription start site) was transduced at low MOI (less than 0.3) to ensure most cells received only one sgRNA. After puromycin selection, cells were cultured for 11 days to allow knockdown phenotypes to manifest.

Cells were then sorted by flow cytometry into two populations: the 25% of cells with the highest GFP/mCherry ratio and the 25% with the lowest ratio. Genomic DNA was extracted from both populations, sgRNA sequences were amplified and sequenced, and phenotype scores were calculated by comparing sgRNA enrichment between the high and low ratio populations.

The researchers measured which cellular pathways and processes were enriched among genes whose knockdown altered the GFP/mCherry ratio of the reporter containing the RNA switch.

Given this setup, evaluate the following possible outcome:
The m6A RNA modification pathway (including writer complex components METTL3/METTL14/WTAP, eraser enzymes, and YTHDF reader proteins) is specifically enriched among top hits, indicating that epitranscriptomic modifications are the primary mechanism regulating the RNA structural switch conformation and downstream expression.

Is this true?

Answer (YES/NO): NO